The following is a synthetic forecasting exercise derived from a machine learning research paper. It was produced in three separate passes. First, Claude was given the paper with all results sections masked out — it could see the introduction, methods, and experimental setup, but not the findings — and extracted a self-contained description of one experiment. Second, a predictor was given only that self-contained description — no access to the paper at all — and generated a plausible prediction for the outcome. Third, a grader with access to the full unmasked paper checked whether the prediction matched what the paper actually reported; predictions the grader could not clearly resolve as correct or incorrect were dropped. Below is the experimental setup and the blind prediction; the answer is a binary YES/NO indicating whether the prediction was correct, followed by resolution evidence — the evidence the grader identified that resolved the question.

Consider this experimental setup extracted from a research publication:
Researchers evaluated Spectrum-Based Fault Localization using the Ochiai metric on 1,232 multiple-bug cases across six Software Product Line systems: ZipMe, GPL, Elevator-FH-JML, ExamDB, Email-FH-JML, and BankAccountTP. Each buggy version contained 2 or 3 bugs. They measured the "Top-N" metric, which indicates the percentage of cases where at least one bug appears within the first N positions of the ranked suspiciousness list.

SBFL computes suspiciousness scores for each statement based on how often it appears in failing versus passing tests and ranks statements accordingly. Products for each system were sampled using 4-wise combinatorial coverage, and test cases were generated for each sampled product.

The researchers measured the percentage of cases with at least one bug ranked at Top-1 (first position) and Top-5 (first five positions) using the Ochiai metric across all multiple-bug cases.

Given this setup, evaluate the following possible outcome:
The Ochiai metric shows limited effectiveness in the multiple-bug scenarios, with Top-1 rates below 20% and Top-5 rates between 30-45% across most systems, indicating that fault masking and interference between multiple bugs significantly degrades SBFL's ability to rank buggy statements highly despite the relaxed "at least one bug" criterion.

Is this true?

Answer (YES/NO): NO